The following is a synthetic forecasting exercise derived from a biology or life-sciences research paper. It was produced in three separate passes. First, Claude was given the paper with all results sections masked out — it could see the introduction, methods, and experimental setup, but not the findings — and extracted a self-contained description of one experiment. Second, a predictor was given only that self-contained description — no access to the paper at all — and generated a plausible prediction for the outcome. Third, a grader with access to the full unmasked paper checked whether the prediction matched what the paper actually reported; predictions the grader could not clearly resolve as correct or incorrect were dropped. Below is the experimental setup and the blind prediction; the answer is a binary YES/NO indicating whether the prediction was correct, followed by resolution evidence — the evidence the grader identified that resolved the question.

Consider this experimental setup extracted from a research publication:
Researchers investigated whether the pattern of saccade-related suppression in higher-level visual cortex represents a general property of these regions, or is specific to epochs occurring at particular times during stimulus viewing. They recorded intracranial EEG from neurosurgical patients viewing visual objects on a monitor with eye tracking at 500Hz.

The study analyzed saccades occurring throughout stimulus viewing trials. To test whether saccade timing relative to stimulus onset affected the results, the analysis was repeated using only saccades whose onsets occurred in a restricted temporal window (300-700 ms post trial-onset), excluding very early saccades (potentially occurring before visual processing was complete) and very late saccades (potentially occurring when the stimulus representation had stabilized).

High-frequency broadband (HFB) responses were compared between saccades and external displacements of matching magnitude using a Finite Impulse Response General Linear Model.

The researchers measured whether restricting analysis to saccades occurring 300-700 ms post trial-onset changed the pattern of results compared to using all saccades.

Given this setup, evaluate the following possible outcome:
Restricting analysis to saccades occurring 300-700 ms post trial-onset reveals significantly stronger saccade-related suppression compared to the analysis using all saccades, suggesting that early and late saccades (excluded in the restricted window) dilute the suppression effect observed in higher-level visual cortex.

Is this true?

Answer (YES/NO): NO